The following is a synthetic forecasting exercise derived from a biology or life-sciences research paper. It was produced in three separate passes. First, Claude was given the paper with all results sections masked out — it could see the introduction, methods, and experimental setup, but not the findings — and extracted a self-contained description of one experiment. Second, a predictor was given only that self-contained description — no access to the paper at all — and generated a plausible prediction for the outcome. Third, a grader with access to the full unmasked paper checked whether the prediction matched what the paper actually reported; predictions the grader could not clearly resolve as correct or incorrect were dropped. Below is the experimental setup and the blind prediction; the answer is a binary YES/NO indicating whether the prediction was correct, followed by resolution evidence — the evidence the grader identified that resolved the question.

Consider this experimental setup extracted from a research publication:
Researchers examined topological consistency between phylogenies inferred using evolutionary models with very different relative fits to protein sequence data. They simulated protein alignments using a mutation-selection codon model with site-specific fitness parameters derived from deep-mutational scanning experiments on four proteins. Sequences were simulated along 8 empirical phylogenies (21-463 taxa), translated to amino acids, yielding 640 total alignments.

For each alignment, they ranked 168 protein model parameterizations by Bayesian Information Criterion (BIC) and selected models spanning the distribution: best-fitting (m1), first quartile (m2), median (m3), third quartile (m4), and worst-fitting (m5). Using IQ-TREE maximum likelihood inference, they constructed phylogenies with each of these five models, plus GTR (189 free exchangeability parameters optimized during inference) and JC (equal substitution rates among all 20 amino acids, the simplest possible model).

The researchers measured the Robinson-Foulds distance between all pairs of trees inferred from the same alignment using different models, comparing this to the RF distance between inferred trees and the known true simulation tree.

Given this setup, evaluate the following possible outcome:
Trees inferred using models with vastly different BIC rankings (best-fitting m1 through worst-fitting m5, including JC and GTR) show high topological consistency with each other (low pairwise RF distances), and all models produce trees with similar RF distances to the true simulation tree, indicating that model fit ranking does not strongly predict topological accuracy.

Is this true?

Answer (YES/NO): YES